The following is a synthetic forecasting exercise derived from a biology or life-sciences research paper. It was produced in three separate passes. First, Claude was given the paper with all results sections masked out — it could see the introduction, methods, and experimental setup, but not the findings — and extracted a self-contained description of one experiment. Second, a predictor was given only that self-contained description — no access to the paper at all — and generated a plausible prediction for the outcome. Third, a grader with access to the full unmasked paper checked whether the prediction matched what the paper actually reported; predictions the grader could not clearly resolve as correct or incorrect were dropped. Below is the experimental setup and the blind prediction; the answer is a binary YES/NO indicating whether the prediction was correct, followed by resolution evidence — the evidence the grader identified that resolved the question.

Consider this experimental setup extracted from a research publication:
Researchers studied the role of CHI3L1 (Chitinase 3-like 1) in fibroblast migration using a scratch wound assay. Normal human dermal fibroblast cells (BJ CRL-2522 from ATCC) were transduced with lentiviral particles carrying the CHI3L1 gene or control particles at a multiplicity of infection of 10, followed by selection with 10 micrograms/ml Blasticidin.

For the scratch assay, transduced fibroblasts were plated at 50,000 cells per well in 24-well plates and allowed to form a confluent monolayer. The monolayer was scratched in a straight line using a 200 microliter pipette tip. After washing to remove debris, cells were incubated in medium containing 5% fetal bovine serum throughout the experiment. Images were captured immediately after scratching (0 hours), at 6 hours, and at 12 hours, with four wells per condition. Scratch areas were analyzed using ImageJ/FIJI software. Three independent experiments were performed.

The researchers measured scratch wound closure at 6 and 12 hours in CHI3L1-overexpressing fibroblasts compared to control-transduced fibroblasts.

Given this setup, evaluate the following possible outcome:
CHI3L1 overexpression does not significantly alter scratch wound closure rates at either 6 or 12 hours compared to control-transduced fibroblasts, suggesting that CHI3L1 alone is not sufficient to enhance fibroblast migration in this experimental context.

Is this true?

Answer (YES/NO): NO